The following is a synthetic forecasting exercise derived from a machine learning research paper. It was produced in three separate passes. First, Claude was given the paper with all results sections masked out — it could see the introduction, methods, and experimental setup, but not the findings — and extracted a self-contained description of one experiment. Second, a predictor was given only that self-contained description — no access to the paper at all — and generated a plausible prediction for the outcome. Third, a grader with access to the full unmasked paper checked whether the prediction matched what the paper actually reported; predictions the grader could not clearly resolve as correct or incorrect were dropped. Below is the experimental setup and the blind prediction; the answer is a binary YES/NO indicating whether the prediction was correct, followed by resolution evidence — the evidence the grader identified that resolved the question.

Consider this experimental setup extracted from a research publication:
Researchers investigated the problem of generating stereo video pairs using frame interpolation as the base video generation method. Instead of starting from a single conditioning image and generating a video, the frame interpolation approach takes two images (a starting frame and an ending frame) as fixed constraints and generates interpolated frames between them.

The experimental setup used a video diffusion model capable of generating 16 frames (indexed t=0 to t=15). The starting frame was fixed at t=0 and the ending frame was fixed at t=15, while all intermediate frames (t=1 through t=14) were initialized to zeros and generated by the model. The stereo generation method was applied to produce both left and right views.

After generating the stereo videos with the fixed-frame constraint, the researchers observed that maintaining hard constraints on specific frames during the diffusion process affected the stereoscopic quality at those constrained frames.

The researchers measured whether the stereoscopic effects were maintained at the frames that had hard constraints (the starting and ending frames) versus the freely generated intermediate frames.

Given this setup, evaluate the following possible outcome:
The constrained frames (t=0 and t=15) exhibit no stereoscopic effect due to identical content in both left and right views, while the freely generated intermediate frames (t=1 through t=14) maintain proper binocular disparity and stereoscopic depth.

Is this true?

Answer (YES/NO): NO